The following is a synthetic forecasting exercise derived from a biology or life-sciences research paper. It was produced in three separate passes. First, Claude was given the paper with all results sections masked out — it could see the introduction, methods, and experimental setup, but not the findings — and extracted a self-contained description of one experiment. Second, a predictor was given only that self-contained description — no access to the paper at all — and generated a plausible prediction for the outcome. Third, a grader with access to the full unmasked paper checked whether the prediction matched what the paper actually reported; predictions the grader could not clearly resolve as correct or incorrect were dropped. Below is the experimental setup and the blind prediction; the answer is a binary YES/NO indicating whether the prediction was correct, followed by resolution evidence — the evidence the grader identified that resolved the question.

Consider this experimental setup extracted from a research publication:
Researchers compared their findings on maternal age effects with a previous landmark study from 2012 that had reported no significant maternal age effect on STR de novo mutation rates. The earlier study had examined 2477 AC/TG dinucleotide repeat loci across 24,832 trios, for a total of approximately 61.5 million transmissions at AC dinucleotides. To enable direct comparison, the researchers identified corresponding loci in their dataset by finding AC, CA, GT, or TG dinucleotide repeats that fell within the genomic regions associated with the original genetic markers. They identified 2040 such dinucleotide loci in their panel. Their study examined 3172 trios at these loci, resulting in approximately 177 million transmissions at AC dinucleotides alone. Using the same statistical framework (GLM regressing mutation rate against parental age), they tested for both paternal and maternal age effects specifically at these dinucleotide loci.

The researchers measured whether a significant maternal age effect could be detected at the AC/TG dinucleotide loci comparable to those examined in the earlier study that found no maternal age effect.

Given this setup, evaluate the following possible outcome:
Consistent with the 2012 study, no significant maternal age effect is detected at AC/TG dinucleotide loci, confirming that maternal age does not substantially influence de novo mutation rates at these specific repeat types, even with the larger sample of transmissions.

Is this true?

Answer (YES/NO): NO